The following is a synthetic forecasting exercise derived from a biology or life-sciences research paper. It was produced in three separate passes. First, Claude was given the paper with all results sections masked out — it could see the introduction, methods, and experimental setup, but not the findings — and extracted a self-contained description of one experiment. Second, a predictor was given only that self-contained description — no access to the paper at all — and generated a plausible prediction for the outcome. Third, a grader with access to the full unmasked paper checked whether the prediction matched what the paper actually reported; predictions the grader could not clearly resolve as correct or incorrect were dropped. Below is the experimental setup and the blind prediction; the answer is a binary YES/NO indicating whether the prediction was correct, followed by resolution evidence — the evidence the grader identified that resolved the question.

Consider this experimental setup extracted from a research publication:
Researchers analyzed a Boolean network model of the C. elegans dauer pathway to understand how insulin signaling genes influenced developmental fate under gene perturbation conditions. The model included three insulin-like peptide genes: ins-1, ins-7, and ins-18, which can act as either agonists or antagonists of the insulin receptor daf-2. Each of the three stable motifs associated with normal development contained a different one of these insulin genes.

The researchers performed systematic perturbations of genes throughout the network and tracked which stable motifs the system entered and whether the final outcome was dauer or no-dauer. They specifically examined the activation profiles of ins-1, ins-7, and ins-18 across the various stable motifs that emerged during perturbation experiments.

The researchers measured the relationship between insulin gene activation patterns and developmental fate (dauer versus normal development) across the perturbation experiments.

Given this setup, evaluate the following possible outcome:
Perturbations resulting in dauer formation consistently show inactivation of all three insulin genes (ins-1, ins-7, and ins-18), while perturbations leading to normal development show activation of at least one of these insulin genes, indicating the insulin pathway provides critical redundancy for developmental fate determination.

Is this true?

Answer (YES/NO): NO